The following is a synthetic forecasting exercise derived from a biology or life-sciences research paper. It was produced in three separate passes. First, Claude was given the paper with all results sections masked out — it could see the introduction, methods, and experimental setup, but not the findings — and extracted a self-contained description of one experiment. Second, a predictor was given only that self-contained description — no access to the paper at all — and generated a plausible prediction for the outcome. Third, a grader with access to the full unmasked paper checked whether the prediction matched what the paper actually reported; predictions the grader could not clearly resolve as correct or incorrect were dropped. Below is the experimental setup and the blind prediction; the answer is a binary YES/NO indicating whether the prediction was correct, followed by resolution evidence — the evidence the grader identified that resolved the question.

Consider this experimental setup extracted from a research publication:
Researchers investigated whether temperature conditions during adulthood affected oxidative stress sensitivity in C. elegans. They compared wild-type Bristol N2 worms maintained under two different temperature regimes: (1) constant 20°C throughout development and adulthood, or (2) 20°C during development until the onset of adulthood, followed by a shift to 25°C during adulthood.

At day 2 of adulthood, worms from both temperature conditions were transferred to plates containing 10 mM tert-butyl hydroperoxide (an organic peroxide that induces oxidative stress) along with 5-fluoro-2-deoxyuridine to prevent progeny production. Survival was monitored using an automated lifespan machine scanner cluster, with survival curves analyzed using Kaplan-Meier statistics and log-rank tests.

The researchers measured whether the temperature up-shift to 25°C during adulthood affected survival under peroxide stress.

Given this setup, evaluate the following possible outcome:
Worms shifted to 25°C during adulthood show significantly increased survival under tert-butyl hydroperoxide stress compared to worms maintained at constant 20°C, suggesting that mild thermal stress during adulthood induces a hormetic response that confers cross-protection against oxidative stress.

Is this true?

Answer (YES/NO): YES